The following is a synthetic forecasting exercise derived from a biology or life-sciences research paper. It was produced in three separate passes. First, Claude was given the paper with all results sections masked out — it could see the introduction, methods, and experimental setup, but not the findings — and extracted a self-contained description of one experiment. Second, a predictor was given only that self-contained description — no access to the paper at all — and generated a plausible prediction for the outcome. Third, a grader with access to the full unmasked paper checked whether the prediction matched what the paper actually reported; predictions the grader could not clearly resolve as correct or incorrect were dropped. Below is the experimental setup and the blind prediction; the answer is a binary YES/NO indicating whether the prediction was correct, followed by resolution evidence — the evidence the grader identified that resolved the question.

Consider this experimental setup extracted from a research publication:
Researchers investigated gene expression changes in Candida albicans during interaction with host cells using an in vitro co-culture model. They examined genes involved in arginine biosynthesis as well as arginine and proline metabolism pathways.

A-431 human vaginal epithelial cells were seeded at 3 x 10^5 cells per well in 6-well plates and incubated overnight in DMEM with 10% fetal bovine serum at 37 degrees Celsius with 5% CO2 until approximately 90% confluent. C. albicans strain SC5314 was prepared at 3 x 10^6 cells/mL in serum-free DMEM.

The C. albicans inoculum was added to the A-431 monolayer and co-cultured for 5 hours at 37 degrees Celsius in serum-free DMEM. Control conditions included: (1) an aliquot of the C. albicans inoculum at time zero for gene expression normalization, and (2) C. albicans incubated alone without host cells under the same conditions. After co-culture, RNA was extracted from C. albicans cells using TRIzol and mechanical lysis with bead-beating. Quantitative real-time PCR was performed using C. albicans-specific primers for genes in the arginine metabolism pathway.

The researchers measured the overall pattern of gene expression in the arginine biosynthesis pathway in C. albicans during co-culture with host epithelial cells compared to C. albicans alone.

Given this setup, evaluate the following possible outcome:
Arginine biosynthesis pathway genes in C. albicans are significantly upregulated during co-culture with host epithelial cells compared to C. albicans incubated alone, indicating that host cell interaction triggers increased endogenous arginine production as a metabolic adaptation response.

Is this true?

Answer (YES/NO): YES